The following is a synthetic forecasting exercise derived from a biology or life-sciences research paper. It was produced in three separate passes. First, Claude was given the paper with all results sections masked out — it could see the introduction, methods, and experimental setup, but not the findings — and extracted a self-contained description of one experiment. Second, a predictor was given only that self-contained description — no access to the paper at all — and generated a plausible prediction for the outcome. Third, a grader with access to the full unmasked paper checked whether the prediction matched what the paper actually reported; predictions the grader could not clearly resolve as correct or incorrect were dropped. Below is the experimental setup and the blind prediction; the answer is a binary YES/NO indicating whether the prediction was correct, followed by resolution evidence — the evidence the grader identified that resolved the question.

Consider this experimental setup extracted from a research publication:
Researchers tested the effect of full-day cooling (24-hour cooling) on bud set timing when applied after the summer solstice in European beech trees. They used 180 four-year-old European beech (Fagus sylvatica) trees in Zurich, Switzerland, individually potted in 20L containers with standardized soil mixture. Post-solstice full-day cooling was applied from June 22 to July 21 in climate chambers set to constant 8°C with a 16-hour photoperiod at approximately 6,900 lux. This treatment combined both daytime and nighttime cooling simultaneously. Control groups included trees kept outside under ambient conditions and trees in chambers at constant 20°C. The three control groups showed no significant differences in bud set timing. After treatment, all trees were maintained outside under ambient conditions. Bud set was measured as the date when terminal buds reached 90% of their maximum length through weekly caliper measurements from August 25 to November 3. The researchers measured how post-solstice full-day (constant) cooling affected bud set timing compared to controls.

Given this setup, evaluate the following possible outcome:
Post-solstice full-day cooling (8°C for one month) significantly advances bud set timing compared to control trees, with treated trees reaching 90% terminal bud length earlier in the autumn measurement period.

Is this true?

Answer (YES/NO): YES